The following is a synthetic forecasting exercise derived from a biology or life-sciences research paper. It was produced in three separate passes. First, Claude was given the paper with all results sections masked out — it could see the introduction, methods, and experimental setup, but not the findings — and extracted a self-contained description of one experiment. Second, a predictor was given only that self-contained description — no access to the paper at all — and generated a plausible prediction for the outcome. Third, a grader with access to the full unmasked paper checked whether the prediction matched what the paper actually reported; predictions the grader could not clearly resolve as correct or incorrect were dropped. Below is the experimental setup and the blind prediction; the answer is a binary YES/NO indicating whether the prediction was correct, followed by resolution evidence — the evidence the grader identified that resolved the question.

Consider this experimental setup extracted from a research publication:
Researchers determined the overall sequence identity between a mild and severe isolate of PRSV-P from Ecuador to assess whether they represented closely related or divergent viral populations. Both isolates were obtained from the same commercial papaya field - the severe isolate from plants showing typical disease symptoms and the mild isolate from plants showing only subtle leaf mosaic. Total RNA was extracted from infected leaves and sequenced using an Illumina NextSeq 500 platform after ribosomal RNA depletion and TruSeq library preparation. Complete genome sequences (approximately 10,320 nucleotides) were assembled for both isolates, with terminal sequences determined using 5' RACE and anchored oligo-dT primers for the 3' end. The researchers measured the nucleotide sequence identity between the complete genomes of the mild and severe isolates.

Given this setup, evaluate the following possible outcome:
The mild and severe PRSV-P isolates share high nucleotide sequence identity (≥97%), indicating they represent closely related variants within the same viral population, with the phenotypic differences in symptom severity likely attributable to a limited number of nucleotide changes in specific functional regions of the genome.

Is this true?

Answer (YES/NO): NO